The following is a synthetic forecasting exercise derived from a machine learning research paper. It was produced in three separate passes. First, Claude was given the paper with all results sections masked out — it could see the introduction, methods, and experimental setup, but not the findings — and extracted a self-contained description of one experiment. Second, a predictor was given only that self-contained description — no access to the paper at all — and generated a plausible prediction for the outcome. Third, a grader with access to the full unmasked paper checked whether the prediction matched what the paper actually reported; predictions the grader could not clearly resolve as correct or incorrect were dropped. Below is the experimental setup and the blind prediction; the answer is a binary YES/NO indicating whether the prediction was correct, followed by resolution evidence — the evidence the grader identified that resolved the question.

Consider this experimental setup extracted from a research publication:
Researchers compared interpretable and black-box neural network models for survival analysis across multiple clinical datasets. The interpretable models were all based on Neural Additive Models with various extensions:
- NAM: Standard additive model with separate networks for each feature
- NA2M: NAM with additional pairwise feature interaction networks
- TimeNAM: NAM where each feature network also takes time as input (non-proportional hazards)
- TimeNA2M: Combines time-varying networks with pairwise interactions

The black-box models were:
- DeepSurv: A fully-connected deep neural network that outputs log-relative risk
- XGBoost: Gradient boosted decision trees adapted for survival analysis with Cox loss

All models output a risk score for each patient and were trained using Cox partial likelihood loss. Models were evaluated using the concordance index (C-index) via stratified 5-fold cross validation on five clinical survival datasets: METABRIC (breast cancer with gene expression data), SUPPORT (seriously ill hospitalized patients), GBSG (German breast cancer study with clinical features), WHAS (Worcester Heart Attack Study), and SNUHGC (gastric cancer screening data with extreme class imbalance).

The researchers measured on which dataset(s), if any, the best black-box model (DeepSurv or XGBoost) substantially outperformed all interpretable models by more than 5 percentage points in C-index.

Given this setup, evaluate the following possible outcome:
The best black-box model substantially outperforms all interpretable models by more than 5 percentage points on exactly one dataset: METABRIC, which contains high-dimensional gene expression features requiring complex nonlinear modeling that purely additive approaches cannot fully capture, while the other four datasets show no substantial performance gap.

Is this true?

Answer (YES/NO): NO